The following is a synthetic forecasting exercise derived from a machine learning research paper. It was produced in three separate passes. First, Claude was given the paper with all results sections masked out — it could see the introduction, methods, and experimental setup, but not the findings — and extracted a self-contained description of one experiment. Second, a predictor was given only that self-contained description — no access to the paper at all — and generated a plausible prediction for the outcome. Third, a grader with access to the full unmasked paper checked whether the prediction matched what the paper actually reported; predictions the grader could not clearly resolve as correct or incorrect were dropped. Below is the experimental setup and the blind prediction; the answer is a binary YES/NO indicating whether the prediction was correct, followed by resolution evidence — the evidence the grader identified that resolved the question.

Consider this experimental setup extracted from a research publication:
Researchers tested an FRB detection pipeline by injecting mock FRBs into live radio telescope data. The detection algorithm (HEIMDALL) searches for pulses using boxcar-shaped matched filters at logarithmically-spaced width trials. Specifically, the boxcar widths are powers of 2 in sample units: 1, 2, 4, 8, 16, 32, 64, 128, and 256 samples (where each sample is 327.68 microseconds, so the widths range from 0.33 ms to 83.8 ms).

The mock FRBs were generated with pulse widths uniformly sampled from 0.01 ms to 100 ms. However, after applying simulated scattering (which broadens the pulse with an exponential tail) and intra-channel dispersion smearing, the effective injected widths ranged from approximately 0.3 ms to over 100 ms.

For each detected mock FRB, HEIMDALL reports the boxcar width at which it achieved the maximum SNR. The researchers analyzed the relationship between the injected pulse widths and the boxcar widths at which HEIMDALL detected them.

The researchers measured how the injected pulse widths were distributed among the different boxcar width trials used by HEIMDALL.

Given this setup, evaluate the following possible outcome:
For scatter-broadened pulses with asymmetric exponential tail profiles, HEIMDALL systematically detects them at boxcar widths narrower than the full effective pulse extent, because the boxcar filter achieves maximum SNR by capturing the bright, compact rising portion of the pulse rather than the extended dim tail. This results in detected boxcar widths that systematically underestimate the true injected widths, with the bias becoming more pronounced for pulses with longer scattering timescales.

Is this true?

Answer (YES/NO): NO